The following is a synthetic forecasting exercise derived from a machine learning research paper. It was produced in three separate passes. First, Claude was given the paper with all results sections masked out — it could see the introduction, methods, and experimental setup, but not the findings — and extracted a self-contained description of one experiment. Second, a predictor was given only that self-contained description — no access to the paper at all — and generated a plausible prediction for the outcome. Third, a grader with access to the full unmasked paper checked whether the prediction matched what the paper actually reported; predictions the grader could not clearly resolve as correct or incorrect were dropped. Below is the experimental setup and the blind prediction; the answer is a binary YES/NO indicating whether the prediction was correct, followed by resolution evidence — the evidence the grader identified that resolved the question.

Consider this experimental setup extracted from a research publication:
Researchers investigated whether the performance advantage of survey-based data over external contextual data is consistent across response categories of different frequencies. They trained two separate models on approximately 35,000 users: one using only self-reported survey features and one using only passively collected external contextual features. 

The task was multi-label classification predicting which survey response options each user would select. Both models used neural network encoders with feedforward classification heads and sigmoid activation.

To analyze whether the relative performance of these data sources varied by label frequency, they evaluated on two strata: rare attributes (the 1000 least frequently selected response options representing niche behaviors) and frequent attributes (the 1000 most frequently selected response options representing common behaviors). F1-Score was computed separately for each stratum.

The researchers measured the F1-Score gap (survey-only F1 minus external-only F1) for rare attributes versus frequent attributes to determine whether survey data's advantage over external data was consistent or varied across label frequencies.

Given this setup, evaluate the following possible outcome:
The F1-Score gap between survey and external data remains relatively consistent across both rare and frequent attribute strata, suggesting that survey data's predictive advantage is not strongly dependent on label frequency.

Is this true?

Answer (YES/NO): NO